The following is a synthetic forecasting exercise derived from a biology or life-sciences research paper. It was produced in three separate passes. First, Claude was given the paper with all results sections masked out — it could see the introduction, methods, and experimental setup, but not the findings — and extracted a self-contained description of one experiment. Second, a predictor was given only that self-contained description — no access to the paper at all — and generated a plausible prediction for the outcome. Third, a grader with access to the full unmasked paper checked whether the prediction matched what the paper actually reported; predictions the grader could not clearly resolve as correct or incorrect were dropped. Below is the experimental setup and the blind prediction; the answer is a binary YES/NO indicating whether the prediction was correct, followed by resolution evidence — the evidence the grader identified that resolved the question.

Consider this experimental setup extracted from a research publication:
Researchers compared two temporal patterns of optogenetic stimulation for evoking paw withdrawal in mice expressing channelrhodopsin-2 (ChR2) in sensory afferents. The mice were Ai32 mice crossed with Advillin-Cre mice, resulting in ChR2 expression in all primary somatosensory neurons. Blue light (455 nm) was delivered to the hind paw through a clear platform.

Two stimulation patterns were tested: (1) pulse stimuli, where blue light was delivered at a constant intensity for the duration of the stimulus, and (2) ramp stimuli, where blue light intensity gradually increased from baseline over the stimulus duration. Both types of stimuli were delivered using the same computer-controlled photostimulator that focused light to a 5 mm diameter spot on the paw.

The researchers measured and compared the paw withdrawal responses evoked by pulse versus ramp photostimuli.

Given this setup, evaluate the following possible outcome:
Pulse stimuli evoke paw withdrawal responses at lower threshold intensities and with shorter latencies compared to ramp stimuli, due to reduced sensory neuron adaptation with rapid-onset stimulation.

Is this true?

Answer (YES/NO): YES